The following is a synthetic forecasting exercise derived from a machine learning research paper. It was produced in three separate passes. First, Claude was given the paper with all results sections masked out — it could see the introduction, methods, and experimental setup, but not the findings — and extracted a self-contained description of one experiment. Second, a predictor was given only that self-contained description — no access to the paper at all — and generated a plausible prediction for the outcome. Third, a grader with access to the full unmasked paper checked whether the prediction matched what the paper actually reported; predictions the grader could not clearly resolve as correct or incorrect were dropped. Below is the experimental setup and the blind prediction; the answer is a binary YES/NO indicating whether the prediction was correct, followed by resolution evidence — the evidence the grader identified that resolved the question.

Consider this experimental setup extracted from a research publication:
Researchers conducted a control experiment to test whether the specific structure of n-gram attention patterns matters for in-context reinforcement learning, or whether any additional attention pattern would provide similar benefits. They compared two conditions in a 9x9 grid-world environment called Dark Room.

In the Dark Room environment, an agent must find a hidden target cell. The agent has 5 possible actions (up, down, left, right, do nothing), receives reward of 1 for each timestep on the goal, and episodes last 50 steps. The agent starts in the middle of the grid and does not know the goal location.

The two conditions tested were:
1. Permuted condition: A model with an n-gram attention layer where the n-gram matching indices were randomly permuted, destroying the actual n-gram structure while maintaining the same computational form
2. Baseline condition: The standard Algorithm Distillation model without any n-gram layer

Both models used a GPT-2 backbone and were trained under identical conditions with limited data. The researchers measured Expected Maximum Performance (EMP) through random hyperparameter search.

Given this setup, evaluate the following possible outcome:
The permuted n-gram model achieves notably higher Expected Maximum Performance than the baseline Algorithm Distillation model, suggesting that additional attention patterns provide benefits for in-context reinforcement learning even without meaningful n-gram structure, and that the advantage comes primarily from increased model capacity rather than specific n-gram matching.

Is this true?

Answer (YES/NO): NO